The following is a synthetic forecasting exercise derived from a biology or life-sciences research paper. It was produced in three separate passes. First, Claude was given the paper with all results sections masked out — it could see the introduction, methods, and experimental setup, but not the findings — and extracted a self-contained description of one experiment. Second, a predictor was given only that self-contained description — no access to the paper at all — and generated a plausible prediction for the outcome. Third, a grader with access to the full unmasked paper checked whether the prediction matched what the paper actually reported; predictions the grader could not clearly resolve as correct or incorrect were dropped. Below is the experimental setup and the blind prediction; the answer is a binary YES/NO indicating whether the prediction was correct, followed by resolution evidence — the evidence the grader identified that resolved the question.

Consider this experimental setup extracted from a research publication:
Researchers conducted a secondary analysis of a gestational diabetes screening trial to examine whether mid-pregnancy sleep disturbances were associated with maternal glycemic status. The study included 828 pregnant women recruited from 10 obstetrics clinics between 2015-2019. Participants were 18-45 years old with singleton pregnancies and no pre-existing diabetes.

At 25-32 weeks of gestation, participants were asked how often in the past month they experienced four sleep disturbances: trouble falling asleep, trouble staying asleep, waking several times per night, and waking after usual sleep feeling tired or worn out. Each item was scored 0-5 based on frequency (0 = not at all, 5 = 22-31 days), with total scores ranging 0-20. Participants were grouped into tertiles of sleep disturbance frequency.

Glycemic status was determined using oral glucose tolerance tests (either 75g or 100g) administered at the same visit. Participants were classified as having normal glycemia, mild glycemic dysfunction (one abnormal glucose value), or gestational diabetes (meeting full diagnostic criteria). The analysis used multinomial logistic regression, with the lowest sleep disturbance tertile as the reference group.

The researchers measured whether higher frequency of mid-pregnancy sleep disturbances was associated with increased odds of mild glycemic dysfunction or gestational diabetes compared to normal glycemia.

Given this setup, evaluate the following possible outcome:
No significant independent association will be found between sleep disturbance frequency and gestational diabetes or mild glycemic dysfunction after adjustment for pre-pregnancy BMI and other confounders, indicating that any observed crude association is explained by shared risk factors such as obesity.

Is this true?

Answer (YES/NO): NO